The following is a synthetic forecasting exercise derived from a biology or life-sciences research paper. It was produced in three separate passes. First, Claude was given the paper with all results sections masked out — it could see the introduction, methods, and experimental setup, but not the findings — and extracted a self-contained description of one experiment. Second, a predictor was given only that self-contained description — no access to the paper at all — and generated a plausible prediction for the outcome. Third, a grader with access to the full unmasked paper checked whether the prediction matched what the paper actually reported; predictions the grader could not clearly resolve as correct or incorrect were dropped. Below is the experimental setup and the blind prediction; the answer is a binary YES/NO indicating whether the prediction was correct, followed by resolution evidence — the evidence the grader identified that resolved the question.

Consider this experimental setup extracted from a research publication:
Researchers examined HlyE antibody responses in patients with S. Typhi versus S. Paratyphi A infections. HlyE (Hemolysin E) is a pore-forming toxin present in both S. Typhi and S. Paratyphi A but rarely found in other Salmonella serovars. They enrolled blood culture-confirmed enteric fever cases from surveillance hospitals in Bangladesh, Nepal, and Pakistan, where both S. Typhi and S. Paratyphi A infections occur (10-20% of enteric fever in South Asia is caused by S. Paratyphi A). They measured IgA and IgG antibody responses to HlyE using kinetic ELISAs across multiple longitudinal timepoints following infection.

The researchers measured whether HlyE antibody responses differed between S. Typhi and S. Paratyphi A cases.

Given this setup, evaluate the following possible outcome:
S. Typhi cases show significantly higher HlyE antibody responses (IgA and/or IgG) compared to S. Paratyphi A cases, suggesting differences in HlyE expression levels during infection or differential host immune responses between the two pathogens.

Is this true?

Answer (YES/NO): NO